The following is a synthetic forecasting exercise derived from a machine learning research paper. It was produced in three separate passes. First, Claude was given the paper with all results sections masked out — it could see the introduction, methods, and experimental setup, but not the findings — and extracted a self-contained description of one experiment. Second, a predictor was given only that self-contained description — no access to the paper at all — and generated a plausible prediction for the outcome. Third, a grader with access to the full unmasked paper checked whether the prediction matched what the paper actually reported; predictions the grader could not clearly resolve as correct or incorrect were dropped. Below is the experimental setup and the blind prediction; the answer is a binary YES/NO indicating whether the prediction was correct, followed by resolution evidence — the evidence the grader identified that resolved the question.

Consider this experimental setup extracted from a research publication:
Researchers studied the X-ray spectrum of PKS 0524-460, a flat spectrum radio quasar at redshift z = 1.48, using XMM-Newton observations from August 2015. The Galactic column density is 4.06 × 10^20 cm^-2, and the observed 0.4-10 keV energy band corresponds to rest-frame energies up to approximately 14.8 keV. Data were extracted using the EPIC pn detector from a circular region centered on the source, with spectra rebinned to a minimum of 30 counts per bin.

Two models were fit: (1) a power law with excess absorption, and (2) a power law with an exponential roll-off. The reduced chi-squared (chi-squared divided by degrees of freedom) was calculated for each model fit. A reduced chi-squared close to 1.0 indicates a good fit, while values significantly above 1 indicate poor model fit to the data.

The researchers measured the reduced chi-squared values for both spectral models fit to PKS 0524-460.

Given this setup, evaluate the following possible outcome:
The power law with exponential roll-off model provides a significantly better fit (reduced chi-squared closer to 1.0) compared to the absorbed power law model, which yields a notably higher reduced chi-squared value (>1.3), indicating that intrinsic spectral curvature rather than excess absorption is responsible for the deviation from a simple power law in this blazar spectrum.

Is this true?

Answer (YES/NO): NO